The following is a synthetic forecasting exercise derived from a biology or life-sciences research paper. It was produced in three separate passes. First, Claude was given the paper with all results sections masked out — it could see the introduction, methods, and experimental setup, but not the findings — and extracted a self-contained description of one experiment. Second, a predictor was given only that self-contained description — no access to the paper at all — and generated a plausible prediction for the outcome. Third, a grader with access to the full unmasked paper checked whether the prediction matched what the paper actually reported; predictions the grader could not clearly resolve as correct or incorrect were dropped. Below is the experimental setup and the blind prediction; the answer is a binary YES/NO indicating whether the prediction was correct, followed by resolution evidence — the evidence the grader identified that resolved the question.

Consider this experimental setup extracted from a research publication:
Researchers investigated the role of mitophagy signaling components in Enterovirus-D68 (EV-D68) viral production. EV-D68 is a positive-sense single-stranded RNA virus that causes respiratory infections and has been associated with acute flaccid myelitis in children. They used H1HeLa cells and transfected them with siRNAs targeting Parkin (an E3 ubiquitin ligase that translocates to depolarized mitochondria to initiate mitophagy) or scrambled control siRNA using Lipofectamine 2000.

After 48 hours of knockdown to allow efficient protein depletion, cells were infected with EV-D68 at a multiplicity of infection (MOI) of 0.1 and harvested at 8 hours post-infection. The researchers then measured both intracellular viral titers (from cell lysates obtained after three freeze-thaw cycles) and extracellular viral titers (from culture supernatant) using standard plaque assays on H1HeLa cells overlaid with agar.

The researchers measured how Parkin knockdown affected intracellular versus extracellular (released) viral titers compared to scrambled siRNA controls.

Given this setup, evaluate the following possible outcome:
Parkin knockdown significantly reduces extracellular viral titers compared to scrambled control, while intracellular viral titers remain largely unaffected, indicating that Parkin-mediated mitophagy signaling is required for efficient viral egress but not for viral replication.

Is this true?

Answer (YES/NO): YES